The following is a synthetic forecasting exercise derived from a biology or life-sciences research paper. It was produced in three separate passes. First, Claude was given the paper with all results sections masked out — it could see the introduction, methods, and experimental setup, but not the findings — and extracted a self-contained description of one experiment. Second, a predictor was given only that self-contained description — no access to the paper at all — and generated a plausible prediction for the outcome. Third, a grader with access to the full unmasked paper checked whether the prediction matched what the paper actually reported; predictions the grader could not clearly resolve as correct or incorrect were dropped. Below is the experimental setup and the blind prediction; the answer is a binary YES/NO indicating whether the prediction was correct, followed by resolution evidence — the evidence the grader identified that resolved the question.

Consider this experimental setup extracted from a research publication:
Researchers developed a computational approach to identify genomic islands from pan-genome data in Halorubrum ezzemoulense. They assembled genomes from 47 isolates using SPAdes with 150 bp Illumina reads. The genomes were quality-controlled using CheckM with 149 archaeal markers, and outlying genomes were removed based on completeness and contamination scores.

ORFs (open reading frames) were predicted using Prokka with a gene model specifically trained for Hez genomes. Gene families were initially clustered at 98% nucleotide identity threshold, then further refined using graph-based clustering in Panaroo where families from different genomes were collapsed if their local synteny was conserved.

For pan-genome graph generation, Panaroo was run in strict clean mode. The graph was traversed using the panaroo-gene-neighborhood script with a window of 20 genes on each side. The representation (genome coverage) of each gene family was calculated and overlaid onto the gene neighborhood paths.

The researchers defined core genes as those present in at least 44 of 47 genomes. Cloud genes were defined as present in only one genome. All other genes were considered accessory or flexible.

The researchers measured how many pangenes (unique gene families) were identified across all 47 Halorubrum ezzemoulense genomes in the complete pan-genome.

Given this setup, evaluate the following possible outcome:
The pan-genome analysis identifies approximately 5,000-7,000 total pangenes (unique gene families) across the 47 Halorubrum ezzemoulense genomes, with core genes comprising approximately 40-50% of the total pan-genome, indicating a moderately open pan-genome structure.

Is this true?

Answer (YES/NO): NO